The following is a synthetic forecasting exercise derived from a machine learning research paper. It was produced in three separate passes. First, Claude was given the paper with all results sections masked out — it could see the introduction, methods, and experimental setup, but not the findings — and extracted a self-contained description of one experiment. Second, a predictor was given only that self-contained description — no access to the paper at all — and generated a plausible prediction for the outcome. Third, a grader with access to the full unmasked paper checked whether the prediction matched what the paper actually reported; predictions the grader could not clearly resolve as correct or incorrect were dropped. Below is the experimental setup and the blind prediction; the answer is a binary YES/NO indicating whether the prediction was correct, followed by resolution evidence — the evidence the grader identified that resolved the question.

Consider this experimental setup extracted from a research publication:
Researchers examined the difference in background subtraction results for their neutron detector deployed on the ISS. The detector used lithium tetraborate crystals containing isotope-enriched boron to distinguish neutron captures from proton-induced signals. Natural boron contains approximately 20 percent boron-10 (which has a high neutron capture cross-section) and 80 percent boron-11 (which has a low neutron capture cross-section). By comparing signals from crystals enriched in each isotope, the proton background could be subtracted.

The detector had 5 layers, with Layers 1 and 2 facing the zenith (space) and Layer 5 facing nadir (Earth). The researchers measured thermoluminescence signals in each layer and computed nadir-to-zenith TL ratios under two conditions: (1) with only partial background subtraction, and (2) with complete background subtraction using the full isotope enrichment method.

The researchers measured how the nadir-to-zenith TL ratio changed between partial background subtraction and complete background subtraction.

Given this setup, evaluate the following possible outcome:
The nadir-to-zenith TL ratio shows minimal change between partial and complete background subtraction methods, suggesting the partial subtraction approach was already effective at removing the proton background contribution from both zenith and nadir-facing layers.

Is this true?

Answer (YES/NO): NO